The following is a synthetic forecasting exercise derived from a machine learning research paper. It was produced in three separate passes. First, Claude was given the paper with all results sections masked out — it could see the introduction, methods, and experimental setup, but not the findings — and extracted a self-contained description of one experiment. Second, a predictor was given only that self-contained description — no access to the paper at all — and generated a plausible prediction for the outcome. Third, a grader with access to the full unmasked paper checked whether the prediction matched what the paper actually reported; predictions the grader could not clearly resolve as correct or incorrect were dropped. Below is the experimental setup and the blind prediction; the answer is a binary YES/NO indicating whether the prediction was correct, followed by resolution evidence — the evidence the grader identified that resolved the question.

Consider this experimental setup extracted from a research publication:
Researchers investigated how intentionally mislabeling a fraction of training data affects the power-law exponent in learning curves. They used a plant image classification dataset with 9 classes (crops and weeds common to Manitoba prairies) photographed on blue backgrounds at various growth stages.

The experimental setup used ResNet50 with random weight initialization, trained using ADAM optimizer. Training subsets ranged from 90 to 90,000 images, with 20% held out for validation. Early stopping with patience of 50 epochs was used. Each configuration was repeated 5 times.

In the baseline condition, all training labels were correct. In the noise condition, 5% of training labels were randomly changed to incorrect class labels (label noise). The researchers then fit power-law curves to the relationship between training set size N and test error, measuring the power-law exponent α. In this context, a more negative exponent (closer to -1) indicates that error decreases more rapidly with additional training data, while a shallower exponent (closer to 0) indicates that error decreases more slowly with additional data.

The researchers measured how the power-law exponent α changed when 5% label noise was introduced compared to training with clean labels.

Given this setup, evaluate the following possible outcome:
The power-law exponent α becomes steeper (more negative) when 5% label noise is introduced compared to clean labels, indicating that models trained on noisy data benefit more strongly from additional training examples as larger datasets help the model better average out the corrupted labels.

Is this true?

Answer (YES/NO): NO